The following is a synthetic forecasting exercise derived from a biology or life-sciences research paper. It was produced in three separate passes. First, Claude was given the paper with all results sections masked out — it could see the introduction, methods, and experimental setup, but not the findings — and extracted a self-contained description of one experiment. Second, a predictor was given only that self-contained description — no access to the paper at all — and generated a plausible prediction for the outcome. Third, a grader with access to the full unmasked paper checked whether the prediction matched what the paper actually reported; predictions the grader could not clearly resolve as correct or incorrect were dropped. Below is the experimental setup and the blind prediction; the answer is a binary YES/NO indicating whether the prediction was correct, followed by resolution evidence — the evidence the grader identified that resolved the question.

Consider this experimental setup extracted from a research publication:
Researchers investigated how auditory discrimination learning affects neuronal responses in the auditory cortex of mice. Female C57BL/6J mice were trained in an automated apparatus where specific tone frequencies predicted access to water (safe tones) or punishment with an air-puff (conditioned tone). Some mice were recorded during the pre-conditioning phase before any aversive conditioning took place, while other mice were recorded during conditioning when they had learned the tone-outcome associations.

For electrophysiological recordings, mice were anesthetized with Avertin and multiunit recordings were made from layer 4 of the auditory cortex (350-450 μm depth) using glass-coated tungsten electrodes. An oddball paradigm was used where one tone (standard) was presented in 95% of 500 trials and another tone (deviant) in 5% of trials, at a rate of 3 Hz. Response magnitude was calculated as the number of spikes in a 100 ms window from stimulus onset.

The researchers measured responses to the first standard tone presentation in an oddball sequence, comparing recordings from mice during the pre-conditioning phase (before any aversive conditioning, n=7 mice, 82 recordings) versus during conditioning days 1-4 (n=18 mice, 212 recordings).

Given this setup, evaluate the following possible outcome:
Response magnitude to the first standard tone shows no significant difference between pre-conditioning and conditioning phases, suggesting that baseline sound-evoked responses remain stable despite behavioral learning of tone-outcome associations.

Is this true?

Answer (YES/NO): NO